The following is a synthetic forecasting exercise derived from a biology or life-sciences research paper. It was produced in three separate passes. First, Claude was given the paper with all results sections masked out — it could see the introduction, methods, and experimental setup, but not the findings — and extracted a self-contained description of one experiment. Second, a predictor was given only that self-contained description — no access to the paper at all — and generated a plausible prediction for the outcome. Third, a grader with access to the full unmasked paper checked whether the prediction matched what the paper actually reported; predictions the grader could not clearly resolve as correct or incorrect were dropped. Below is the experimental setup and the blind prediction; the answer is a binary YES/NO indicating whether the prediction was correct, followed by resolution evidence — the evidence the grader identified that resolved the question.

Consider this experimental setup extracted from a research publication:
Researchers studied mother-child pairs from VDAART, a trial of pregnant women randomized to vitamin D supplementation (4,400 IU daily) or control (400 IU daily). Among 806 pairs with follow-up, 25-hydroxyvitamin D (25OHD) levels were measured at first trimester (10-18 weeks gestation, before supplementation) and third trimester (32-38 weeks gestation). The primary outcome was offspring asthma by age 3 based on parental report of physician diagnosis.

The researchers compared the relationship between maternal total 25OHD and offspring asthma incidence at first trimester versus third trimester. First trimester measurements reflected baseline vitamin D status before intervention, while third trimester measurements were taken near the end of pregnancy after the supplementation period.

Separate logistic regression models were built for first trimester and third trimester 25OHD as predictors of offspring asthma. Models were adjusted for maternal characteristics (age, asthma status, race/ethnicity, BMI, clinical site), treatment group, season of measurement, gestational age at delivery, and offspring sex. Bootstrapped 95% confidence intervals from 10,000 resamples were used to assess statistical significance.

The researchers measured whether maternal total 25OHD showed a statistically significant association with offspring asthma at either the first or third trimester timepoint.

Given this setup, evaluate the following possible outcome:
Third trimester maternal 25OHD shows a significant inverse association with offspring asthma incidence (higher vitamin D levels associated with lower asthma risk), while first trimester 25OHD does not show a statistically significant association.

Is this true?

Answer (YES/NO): NO